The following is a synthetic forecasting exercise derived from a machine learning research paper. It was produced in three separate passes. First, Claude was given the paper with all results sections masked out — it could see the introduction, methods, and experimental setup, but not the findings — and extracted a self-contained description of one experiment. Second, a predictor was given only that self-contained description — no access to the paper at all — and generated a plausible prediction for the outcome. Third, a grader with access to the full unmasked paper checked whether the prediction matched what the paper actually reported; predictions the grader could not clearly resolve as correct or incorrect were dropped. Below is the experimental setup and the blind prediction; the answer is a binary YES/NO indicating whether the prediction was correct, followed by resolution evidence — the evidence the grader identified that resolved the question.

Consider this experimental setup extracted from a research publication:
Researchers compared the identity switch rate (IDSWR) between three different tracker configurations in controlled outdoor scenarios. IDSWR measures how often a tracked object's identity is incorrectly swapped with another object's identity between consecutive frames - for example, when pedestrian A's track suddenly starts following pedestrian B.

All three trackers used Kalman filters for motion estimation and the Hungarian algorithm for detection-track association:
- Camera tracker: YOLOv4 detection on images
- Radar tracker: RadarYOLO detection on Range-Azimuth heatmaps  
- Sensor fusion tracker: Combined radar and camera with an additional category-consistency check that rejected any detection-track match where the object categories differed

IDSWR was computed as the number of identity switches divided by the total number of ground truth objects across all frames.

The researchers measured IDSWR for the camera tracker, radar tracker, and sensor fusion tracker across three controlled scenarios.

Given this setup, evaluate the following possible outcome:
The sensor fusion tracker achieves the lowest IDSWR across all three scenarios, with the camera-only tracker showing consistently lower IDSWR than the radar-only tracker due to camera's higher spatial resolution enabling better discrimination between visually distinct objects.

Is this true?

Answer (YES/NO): NO